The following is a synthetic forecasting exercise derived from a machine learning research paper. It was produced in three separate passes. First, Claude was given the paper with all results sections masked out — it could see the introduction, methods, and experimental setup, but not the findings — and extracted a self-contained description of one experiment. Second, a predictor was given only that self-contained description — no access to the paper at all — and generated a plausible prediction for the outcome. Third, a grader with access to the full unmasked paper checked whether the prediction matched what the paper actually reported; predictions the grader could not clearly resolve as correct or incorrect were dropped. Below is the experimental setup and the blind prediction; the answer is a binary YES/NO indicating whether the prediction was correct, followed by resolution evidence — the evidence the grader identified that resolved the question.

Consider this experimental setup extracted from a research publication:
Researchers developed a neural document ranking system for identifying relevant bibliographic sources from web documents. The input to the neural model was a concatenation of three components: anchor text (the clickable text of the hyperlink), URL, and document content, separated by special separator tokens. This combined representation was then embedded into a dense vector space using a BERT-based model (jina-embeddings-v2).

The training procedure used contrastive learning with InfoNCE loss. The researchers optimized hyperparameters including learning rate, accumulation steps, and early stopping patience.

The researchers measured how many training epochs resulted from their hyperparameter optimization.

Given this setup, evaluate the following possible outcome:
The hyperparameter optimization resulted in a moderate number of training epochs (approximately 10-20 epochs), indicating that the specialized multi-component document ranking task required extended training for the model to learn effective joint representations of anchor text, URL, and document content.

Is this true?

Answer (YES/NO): YES